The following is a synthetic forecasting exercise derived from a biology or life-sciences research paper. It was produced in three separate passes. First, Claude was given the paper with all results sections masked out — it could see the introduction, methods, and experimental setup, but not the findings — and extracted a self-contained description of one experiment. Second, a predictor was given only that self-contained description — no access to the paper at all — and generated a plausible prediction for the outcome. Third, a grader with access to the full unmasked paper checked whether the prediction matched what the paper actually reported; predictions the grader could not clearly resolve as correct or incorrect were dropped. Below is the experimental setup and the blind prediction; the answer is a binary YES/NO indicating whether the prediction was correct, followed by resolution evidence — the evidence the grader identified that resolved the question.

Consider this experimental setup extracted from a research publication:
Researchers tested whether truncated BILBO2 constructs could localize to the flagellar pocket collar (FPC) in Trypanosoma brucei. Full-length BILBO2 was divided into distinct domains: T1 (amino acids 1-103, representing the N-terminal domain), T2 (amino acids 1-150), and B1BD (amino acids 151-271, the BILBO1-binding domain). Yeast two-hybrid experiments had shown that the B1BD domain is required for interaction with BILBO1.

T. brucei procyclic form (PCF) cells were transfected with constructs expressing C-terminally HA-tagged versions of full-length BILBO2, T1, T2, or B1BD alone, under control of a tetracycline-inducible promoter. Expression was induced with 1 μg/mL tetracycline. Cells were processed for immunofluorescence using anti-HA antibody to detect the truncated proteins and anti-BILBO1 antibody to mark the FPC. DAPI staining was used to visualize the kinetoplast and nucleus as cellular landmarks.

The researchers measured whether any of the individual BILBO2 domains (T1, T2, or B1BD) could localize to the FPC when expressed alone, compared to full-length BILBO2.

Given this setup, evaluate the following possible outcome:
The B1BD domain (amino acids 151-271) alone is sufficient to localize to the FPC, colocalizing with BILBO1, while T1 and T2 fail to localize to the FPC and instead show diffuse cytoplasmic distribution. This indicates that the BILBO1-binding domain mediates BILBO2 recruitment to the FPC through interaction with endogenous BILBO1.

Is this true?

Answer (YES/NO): NO